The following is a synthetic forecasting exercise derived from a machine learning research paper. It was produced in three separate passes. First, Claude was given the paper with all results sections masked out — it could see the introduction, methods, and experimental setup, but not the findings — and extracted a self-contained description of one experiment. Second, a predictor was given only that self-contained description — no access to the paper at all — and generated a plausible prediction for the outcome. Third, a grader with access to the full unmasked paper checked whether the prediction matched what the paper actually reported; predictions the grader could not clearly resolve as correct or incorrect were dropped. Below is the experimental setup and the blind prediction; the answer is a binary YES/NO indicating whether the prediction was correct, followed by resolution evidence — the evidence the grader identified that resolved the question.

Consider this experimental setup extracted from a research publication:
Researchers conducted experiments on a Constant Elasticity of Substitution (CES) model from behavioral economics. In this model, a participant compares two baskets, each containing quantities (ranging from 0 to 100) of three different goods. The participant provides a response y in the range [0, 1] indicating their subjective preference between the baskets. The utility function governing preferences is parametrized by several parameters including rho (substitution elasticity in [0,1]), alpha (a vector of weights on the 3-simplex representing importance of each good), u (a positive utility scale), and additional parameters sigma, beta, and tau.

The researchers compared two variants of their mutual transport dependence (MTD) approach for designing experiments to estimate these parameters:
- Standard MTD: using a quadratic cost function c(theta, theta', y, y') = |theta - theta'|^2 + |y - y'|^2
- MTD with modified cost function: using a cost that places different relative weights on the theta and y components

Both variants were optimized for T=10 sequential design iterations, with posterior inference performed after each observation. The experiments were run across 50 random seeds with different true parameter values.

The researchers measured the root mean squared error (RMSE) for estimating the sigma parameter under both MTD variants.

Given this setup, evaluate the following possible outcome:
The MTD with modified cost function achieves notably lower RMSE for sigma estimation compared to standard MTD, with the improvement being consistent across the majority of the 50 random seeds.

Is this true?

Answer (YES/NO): YES